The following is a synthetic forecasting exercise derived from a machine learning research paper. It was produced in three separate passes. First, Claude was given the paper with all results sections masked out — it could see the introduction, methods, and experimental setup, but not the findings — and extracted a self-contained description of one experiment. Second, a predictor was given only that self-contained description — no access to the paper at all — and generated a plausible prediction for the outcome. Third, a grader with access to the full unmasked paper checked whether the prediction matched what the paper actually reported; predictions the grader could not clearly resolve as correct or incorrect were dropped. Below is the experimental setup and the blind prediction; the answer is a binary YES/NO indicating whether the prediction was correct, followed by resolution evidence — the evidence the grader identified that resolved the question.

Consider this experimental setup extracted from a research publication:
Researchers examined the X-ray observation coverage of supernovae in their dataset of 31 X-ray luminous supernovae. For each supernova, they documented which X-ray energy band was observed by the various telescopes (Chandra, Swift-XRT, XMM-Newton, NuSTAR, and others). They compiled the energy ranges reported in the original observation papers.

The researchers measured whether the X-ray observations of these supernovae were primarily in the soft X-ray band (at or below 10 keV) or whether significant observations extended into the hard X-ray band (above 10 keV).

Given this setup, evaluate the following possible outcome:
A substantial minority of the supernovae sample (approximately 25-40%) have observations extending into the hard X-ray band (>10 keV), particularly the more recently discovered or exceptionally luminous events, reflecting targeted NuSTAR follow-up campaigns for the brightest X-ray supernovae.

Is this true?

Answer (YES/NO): NO